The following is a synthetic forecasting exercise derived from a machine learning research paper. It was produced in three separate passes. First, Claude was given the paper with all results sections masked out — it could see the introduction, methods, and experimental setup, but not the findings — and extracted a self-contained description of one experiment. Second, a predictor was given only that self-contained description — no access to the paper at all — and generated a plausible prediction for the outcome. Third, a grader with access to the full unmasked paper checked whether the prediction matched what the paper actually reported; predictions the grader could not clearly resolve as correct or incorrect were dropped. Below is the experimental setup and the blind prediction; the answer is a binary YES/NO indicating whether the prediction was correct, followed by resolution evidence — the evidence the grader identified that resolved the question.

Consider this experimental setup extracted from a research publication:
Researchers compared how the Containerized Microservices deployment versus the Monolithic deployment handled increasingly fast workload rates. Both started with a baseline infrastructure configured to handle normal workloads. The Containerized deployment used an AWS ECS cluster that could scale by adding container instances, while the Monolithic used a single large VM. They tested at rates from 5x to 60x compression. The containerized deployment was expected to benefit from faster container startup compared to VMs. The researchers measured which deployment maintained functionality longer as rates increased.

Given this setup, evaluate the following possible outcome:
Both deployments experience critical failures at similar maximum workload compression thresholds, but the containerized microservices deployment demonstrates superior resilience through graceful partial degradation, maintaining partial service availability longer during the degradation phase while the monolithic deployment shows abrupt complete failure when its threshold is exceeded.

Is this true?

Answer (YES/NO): NO